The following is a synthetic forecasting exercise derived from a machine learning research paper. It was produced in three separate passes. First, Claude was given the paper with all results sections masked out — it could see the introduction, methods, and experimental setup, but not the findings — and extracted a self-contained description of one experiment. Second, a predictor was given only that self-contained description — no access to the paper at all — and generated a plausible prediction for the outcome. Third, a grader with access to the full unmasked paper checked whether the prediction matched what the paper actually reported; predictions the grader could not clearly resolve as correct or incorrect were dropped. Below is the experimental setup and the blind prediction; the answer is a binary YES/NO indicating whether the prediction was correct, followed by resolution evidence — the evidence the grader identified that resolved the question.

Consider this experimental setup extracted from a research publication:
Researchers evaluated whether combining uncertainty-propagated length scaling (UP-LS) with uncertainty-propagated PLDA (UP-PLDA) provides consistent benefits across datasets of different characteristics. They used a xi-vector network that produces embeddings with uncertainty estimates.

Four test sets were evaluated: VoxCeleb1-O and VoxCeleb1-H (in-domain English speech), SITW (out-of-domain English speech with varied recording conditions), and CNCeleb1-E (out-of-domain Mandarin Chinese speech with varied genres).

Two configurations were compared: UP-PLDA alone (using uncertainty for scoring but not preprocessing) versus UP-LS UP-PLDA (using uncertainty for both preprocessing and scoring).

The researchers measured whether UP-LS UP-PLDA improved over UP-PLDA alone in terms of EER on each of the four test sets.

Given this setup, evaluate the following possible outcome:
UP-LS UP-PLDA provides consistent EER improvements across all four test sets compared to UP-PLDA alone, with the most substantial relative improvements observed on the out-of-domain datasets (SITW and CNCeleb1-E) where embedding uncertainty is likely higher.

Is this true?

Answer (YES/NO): NO